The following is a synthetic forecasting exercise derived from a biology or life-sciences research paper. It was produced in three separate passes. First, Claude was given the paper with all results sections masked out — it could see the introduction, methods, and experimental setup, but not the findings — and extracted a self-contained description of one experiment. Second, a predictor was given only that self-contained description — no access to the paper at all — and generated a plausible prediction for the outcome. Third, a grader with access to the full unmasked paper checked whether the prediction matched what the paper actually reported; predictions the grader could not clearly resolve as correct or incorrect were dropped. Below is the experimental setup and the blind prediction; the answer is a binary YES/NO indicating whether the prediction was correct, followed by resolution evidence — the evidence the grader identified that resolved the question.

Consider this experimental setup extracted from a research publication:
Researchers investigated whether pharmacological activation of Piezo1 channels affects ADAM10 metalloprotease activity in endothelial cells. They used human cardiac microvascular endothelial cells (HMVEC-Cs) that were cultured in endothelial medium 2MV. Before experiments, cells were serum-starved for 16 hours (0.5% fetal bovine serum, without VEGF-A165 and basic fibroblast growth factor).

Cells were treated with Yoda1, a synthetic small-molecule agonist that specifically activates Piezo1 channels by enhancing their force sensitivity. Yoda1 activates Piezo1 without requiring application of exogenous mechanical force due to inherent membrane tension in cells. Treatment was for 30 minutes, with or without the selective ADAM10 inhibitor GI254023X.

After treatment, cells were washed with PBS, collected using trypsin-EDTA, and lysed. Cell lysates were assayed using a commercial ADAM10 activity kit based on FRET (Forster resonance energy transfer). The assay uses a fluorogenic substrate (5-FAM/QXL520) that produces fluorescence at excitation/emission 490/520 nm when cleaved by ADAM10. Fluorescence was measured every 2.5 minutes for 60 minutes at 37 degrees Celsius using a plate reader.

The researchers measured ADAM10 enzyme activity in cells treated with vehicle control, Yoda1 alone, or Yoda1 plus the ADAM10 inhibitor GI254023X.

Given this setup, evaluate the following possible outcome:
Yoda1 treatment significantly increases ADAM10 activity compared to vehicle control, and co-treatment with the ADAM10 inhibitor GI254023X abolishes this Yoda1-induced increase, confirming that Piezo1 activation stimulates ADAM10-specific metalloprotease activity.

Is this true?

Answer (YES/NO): YES